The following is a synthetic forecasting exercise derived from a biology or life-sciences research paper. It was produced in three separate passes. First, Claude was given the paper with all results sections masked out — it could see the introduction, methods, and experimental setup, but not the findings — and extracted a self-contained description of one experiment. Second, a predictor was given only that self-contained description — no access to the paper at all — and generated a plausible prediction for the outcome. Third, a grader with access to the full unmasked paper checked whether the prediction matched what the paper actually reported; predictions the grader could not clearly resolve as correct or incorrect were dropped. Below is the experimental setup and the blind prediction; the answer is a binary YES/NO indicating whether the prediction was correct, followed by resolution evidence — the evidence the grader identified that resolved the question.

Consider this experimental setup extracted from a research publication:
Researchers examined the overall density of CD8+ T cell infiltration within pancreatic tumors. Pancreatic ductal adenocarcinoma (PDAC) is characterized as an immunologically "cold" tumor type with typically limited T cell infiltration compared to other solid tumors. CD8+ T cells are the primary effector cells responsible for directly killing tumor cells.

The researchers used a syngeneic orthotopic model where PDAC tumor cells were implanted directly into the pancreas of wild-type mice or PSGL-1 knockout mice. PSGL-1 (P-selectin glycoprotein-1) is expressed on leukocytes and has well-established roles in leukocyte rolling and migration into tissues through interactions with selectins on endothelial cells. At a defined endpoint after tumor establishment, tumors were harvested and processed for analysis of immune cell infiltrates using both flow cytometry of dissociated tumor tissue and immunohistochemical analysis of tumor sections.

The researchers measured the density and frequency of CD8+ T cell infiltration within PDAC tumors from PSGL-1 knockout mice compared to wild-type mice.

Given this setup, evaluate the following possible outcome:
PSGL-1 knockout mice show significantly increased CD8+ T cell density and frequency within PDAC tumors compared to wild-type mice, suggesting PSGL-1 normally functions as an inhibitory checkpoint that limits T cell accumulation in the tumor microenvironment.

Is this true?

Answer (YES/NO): YES